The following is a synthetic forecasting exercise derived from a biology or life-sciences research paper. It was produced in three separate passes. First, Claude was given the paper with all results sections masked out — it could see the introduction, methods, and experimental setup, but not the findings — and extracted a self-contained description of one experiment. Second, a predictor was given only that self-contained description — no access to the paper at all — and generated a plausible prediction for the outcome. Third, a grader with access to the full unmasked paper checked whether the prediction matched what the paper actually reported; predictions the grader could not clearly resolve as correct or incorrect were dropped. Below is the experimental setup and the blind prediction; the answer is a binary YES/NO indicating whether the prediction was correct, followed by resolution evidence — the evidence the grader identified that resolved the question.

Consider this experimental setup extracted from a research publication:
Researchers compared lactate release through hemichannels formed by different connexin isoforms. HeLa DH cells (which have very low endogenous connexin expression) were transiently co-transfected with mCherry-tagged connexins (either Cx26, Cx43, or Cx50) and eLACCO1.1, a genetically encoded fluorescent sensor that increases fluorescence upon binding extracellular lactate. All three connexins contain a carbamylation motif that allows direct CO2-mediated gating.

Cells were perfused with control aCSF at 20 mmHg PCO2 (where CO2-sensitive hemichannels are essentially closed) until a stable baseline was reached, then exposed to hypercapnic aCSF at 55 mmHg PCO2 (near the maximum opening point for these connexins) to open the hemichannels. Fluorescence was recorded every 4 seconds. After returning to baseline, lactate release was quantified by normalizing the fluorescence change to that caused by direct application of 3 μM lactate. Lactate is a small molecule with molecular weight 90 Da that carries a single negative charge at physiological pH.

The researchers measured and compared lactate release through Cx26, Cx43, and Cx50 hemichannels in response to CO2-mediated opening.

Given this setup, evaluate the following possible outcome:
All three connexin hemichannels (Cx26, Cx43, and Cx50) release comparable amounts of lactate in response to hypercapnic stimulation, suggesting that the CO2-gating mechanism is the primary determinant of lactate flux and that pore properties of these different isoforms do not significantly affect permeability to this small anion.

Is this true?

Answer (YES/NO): NO